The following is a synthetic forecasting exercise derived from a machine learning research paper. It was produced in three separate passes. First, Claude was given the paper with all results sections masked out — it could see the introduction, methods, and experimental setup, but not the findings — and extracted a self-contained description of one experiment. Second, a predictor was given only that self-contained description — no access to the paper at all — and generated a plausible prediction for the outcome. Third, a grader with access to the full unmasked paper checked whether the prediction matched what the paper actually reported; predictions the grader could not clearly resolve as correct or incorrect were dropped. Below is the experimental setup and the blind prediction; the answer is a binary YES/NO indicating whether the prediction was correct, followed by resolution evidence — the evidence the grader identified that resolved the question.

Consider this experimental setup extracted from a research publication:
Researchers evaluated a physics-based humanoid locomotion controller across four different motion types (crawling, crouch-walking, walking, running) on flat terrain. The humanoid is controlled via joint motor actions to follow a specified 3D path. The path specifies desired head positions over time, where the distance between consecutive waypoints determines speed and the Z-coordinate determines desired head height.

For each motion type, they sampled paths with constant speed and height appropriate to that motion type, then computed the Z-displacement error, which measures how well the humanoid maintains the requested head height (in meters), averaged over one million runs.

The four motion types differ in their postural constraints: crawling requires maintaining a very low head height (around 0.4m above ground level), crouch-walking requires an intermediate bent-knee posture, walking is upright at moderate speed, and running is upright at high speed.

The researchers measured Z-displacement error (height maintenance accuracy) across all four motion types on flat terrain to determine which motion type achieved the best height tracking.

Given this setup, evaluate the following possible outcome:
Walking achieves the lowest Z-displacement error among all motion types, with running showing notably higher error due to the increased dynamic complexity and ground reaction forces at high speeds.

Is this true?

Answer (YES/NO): NO